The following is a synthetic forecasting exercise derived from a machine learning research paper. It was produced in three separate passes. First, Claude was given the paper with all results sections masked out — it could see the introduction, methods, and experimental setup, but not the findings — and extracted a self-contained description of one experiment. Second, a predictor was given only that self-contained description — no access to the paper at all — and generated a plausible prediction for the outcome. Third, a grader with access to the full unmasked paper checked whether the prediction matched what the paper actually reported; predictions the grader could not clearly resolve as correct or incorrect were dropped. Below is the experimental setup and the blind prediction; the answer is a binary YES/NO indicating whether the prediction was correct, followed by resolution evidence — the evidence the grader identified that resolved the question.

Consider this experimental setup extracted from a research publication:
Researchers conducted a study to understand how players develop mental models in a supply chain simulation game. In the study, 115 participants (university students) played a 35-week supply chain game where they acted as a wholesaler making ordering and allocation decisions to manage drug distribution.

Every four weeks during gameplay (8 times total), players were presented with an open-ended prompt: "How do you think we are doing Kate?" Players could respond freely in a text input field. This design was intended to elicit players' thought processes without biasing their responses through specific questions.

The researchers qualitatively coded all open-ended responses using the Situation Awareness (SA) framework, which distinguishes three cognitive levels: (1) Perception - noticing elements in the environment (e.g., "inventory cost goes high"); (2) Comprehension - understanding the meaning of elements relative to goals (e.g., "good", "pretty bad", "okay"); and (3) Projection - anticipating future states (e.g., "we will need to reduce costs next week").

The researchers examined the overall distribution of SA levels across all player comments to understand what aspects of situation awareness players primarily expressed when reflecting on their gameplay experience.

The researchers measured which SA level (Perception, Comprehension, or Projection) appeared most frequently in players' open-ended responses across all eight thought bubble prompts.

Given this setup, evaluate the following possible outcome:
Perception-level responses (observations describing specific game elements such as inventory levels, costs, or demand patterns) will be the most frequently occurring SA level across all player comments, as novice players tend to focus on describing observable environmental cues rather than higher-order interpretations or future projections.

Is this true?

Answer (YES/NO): NO